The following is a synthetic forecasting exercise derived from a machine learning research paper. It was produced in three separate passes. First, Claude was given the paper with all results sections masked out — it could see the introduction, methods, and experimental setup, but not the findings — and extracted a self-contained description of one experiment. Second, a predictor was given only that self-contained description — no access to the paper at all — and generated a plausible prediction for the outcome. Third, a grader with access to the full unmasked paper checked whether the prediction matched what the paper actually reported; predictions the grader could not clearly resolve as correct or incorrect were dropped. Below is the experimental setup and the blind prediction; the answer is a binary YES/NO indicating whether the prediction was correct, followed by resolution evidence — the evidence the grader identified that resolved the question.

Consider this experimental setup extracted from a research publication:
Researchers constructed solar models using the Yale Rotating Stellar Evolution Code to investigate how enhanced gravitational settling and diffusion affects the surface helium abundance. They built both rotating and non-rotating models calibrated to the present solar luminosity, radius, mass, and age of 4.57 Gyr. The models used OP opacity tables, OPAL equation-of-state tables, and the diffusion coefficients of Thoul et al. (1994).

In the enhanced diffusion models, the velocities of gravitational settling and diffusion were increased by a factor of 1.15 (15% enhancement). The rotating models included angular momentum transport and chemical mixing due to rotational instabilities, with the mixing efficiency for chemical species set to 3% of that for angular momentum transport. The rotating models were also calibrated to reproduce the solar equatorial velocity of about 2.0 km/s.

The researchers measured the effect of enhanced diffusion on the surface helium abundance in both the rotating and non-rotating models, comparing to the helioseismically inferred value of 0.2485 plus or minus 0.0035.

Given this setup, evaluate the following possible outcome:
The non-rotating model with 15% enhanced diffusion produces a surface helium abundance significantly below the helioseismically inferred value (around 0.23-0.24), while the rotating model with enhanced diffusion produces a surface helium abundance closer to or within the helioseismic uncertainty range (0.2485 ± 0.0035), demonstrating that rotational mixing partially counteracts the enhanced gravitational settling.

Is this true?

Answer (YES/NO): YES